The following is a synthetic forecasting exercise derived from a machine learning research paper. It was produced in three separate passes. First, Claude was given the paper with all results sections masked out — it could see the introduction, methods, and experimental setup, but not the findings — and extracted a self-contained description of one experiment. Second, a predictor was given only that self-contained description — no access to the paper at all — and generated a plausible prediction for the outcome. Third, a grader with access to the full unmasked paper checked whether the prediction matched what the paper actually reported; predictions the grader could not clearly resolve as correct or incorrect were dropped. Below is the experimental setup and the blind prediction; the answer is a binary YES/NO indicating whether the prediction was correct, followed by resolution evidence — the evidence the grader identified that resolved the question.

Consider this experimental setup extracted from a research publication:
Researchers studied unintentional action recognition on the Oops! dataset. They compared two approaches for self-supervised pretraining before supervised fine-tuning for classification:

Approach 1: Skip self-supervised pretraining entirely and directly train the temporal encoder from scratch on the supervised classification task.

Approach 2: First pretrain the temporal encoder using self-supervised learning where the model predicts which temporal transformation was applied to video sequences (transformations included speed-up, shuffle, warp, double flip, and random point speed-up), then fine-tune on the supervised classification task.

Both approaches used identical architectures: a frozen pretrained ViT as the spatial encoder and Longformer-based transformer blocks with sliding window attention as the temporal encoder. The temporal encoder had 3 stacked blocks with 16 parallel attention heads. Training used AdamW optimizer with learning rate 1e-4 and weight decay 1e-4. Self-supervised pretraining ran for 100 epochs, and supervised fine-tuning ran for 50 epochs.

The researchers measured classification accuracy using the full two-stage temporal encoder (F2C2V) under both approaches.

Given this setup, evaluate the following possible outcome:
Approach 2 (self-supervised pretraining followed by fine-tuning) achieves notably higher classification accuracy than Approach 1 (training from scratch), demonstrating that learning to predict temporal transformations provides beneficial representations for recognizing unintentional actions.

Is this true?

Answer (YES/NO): YES